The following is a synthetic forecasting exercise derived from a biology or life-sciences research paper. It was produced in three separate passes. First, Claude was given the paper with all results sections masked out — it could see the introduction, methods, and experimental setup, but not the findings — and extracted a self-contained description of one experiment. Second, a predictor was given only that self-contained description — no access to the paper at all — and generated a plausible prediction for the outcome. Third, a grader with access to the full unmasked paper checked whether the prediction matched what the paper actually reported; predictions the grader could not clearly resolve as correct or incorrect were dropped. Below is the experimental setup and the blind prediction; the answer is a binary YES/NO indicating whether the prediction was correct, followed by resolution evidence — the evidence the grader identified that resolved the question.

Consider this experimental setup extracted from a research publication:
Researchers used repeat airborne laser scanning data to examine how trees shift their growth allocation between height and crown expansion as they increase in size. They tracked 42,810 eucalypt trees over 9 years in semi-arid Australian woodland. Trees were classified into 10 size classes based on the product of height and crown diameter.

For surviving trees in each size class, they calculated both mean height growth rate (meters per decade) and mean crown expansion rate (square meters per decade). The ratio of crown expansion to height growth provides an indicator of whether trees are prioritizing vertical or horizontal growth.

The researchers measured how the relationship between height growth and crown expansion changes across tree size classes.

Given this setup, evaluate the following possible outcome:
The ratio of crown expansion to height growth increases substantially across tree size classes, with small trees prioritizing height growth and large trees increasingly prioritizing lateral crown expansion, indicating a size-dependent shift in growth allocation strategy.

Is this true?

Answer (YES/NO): YES